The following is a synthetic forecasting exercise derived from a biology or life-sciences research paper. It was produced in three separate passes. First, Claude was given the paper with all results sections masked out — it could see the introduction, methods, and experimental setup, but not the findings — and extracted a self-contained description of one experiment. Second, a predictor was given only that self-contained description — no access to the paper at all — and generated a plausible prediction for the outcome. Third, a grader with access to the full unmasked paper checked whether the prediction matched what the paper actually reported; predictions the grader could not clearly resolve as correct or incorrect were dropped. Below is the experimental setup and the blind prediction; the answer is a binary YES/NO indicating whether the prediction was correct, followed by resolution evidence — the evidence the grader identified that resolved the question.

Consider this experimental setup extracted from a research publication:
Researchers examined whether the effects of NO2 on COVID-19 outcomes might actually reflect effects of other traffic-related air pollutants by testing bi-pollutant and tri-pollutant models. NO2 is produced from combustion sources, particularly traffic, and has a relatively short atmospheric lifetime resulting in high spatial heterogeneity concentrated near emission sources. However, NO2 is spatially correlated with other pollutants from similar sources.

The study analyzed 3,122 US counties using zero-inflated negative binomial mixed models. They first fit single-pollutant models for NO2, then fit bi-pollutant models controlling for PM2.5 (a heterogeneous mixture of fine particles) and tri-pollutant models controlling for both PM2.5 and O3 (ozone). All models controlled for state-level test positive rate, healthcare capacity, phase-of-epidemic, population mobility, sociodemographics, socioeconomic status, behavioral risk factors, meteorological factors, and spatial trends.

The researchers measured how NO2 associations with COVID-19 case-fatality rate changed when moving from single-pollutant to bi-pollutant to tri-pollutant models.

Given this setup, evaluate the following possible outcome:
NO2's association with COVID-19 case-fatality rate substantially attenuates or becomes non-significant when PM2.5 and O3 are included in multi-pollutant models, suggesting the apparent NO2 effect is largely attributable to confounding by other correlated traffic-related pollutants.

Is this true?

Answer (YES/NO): NO